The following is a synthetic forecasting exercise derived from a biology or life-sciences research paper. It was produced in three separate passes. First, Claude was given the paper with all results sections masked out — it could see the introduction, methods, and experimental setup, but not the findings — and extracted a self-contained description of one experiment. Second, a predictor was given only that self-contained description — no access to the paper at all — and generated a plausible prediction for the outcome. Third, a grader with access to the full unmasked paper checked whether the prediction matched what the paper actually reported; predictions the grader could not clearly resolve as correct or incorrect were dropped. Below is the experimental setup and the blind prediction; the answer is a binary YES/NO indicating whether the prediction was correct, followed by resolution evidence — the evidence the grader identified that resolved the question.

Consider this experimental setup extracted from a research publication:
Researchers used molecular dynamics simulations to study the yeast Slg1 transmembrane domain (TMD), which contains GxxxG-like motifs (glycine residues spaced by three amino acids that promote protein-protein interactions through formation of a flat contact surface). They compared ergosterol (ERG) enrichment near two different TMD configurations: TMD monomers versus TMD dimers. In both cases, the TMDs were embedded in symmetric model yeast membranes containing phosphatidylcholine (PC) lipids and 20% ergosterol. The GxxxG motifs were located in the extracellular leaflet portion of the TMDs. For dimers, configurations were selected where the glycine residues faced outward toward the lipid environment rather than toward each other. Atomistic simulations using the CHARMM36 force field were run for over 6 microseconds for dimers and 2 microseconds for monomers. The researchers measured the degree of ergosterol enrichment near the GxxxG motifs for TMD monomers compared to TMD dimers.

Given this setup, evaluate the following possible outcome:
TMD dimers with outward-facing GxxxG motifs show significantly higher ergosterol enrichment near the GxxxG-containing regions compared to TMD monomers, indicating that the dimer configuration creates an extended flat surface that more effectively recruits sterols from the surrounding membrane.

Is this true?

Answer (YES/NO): YES